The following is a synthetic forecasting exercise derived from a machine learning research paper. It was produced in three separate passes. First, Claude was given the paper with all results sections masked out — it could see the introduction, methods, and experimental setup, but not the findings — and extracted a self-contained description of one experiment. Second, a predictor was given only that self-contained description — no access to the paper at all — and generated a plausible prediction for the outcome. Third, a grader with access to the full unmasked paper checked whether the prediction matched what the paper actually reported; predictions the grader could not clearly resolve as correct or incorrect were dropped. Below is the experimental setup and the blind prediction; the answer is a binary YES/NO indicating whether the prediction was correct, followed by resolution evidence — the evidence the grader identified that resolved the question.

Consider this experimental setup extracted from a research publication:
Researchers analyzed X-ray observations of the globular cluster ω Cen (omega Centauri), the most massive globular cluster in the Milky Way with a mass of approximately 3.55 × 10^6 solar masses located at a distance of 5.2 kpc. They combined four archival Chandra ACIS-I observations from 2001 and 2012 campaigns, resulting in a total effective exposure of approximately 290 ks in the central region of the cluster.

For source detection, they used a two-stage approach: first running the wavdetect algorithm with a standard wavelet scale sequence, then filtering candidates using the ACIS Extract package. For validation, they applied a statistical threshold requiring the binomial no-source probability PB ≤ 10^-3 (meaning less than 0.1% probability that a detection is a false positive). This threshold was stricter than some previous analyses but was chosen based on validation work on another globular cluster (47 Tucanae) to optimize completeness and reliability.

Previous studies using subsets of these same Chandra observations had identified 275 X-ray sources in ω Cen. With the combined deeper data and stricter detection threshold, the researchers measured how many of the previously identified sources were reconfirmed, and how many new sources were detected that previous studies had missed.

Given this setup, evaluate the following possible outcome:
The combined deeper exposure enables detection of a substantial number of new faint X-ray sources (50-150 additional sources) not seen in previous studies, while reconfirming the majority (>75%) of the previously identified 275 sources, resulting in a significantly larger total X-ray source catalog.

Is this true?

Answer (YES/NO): NO